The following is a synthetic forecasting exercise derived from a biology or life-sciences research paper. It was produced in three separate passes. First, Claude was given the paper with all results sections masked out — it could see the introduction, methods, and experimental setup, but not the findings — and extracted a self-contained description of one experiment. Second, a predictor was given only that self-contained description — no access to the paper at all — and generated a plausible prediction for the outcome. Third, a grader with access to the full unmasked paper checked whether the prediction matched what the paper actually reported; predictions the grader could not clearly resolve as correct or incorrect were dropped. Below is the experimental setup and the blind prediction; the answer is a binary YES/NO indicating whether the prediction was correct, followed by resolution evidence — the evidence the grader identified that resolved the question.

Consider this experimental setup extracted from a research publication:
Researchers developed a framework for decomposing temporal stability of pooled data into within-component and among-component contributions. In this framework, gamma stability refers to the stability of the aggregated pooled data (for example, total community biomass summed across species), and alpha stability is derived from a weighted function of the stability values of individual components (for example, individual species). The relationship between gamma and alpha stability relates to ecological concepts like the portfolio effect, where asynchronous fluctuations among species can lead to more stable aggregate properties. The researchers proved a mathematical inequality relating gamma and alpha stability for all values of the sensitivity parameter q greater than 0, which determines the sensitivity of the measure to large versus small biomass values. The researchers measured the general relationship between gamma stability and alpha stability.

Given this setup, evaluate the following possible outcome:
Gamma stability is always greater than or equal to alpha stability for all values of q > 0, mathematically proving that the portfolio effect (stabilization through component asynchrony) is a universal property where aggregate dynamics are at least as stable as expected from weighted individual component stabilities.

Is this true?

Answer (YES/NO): YES